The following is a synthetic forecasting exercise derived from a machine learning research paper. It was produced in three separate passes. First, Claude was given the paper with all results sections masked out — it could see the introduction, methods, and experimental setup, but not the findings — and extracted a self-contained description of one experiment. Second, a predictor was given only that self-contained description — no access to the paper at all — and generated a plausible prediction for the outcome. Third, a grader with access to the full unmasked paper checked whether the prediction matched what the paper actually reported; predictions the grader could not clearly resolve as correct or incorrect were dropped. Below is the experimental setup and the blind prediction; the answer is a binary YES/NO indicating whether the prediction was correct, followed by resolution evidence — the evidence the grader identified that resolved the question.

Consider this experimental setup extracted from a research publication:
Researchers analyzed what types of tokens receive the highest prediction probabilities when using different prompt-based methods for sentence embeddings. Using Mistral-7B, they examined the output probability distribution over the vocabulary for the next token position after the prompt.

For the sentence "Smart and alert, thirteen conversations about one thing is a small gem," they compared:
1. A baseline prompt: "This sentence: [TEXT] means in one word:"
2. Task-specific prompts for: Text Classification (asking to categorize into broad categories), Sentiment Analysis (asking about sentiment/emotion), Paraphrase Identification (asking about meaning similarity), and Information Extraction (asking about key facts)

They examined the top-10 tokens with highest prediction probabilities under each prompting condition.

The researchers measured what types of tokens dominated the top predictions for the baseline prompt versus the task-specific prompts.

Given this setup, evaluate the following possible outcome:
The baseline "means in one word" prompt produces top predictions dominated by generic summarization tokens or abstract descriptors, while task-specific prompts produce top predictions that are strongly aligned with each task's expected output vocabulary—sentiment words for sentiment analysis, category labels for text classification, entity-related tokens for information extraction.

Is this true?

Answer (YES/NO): NO